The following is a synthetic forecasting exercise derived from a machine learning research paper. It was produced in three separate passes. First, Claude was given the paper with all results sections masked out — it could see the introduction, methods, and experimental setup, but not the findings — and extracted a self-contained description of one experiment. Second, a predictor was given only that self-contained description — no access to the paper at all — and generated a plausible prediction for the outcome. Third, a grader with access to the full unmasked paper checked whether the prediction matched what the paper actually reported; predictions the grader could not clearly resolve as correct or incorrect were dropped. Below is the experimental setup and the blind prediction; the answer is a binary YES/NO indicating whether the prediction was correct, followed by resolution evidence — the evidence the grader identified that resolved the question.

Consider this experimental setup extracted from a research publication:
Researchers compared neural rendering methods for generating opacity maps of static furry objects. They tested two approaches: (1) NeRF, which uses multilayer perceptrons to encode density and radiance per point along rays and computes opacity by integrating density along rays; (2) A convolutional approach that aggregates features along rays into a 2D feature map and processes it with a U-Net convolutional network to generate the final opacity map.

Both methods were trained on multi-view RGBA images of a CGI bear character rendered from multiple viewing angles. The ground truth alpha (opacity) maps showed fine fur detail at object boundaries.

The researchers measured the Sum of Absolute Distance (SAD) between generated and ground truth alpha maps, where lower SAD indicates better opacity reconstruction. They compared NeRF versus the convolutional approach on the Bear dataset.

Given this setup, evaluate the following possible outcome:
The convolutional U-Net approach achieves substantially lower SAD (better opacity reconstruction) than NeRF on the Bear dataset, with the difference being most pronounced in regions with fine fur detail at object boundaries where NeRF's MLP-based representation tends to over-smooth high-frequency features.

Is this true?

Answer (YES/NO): YES